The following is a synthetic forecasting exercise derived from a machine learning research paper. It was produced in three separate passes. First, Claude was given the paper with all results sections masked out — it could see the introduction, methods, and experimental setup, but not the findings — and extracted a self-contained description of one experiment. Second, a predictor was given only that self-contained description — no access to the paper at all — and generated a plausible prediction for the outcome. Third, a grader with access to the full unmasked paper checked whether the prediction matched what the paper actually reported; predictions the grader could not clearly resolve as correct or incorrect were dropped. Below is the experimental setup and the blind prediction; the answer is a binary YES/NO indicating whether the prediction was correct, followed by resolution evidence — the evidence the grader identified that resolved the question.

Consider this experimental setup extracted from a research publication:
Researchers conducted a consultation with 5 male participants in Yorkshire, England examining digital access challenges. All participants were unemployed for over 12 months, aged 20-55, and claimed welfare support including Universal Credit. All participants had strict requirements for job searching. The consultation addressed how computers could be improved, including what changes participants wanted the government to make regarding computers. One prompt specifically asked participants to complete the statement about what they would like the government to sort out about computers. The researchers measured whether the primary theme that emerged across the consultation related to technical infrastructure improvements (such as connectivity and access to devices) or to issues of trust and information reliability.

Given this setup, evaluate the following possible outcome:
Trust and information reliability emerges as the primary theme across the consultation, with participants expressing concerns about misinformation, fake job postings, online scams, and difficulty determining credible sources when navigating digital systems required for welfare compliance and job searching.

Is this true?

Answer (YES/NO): YES